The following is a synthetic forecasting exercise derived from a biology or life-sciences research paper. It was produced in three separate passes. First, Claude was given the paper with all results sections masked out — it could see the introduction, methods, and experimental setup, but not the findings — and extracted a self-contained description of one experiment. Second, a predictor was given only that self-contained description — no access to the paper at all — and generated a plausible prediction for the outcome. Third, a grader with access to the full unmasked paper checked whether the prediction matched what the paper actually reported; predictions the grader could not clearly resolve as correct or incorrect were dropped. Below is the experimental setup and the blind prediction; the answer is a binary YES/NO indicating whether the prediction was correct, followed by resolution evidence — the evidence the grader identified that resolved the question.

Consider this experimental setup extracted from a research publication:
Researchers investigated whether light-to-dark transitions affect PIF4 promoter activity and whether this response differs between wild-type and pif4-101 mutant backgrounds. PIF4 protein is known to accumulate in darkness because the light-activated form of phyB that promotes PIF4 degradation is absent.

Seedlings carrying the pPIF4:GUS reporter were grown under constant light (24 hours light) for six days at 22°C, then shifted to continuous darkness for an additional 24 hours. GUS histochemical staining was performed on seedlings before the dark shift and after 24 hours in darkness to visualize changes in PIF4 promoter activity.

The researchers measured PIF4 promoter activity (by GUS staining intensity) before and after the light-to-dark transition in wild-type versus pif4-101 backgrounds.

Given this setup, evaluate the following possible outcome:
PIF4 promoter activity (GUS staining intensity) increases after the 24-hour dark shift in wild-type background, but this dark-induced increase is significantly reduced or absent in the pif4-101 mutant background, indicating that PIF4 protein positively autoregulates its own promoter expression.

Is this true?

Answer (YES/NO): NO